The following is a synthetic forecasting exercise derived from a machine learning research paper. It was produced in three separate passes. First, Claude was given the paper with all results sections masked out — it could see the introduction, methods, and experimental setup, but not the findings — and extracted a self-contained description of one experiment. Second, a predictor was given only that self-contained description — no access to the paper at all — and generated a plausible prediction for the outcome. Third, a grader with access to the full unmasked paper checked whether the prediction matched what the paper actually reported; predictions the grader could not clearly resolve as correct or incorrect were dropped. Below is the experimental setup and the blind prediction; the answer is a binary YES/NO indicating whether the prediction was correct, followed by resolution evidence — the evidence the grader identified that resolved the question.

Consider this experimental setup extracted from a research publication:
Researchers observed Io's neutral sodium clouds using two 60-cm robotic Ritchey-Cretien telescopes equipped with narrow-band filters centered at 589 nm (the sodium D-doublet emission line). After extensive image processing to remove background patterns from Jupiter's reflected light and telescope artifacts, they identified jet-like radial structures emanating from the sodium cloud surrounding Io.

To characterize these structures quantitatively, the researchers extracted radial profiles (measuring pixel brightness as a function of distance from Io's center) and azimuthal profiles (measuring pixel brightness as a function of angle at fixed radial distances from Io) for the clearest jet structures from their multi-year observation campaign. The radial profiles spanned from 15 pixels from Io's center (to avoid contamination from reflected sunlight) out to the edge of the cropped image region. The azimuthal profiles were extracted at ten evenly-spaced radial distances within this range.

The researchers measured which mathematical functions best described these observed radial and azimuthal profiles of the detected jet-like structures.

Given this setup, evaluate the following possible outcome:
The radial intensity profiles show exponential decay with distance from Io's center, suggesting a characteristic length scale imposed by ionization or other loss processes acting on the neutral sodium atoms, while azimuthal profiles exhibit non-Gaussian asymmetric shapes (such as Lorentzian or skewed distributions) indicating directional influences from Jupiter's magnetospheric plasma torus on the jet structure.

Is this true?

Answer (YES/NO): NO